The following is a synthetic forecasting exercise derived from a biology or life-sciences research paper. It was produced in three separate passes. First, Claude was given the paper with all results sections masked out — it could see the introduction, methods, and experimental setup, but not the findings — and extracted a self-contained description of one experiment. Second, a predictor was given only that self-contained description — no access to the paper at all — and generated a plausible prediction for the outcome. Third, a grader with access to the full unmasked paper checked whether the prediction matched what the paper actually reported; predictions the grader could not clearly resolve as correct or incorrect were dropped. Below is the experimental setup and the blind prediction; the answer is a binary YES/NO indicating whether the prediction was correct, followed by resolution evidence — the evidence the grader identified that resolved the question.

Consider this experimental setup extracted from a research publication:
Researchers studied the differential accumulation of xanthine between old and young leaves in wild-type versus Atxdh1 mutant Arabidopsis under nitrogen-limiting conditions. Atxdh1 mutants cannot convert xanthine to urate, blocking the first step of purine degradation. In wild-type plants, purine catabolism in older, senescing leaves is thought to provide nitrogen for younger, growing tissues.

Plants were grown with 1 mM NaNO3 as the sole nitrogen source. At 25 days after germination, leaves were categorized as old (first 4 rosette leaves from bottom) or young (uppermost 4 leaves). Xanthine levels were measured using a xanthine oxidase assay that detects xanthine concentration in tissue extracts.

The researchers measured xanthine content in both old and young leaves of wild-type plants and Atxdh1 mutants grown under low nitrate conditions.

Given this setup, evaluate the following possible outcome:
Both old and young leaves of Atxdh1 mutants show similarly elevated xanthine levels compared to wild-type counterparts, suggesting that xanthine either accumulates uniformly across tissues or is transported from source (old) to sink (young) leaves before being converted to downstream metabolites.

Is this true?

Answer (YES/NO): NO